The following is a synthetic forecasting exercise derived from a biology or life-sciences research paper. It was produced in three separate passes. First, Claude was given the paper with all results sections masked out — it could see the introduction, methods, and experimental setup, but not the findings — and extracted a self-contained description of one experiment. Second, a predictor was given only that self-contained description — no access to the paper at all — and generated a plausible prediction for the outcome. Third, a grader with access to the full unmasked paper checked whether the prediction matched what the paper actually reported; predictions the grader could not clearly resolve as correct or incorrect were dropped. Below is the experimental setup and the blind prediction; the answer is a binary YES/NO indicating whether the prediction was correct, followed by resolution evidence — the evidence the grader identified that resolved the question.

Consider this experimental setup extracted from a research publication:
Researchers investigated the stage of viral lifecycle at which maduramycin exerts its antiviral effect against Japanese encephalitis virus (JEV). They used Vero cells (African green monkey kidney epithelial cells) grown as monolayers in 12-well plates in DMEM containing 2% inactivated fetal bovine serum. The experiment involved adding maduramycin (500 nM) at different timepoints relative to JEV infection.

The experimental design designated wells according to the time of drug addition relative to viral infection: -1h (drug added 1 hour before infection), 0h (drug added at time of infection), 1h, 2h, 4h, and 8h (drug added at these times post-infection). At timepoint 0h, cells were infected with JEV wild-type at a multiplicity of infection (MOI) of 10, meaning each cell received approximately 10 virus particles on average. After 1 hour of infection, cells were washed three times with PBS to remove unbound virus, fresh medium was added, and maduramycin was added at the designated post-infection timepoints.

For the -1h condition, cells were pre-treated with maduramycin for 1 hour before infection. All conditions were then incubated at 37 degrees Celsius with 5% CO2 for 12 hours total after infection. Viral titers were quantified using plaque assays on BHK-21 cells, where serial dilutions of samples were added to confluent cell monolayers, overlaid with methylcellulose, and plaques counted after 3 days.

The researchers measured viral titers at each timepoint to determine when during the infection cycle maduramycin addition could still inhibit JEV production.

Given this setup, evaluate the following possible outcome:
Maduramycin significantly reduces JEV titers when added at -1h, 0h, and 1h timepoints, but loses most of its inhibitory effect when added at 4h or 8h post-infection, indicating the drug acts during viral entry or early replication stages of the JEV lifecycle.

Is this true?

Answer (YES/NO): NO